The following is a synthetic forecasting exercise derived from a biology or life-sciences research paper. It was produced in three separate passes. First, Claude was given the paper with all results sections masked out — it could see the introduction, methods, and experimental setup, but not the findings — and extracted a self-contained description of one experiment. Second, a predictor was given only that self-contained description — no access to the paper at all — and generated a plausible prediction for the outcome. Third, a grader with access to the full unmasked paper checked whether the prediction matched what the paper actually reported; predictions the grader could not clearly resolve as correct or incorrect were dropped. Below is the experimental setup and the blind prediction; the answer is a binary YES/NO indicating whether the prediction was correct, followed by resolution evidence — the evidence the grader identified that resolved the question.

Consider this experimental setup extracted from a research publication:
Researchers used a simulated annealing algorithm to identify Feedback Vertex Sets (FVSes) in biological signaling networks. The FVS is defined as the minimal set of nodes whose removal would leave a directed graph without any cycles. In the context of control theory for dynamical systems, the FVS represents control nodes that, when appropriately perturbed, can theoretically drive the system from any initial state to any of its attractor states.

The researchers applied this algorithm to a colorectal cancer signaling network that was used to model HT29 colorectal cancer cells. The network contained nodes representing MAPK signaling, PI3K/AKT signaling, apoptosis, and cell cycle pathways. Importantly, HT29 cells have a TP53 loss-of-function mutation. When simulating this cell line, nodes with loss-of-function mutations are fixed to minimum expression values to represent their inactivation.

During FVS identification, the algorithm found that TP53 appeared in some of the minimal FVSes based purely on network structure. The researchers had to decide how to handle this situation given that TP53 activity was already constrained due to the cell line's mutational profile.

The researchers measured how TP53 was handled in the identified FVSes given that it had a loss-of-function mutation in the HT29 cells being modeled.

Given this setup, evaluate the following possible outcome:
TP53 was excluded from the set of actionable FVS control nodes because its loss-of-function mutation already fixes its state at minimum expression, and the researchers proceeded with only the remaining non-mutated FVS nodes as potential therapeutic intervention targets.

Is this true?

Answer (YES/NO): YES